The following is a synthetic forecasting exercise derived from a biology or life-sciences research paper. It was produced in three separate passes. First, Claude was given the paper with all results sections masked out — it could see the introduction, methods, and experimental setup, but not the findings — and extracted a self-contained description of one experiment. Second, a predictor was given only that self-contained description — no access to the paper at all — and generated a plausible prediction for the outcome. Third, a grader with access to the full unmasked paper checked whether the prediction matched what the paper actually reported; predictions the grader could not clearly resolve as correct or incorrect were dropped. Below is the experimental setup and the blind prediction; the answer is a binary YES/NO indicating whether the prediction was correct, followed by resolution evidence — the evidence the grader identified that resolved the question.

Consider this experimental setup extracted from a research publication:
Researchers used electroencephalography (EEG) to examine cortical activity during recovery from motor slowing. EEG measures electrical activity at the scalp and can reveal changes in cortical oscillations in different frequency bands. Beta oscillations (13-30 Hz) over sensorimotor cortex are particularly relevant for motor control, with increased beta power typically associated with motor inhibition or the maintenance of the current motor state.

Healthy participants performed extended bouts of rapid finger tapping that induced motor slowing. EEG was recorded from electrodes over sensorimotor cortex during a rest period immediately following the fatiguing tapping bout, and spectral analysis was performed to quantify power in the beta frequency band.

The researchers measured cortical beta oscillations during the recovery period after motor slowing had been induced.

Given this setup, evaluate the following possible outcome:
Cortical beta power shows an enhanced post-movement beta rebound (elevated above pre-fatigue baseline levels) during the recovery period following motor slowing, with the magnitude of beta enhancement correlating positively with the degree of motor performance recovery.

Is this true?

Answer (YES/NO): NO